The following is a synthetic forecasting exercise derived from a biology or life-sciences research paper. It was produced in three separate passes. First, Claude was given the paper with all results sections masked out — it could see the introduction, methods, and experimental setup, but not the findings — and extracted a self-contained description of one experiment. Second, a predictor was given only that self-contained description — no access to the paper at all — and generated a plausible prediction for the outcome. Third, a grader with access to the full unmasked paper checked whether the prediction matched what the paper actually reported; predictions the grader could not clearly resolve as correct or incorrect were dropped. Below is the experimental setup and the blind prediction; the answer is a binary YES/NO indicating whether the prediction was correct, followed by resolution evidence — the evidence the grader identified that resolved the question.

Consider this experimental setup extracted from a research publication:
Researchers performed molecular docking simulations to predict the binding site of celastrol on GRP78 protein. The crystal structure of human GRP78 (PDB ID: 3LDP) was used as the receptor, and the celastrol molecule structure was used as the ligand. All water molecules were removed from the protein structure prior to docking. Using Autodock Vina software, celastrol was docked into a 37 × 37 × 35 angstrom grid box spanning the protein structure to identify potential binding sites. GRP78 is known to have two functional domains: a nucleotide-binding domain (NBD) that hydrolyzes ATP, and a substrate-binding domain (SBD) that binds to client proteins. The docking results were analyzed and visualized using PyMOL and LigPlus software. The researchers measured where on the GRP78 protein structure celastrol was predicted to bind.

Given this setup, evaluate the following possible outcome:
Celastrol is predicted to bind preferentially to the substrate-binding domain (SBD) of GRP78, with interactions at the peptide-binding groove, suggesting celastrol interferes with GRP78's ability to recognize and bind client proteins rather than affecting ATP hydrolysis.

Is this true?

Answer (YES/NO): NO